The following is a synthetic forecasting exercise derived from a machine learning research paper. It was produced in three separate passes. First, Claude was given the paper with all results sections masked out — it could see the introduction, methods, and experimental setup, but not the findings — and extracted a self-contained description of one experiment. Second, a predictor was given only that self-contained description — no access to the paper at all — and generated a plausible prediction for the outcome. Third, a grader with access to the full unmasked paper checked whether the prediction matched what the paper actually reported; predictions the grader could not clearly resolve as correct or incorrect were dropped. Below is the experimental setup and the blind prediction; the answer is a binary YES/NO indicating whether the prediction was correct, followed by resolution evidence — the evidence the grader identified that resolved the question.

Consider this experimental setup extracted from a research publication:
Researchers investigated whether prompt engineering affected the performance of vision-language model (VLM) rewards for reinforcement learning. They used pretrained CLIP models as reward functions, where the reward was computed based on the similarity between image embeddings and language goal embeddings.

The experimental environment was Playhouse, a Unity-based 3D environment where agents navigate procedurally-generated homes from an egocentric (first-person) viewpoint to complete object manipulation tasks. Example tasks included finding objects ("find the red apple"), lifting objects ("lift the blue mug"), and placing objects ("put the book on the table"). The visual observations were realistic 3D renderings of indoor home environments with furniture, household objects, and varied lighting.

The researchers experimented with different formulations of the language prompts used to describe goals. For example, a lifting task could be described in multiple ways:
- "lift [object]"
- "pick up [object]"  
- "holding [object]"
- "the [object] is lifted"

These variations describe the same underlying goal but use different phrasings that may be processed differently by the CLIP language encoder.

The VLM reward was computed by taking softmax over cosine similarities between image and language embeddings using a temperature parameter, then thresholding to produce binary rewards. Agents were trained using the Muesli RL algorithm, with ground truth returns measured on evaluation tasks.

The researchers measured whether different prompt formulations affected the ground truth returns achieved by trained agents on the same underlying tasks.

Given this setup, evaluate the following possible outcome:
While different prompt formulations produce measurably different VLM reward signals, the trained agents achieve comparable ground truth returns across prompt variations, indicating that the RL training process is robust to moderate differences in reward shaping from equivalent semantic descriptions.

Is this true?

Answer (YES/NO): NO